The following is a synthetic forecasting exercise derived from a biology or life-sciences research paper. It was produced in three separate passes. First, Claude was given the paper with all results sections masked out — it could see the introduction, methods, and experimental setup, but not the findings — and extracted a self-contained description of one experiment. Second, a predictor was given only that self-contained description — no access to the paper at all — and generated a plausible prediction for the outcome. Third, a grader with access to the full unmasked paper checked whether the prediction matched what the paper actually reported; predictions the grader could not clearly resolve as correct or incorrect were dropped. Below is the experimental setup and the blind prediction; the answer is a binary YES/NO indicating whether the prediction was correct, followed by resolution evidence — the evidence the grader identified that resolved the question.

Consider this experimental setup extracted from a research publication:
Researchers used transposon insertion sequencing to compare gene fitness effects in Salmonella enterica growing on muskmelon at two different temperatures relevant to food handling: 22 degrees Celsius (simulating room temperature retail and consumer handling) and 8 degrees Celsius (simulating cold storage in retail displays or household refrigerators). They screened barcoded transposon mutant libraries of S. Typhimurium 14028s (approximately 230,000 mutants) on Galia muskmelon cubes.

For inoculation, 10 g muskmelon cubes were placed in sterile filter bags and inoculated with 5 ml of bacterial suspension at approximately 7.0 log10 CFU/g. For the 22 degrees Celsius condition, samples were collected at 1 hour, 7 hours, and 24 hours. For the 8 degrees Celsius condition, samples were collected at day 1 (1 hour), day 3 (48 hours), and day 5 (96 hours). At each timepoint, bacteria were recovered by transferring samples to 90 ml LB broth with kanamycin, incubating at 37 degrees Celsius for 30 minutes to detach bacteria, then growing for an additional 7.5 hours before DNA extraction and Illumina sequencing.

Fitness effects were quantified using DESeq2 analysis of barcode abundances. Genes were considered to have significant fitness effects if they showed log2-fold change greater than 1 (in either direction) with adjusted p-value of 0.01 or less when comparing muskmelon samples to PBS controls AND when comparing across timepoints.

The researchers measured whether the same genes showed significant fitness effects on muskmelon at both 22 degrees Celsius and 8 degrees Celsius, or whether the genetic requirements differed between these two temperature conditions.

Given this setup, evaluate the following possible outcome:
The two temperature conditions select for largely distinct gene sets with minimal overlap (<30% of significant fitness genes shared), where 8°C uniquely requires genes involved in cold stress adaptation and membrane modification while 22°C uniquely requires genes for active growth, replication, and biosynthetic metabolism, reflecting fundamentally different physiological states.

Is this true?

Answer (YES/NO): NO